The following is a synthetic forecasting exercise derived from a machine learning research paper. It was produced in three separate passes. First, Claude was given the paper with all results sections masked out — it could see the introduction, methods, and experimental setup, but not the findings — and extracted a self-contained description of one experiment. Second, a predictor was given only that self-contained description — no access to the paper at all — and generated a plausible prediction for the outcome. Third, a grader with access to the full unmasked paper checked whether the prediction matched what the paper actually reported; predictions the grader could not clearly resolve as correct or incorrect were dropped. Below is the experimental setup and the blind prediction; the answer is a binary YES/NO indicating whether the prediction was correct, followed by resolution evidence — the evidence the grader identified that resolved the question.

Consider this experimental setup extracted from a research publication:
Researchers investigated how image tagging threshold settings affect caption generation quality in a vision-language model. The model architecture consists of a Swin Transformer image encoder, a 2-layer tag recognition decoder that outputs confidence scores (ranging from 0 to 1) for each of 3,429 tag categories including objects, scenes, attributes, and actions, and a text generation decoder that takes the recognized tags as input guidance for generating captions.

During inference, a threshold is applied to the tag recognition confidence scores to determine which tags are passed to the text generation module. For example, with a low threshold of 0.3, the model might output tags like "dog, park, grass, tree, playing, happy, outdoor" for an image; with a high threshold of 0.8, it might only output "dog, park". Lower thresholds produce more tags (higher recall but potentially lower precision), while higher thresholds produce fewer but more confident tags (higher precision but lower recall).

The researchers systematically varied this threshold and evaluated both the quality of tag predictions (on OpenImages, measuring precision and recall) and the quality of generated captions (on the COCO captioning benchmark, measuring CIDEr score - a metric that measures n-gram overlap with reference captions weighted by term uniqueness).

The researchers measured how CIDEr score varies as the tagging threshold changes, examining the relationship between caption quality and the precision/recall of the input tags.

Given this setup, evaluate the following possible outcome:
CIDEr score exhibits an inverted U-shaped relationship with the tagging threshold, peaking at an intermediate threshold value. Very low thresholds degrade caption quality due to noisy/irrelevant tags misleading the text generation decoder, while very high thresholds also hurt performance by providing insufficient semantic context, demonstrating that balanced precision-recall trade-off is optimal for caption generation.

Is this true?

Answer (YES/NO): YES